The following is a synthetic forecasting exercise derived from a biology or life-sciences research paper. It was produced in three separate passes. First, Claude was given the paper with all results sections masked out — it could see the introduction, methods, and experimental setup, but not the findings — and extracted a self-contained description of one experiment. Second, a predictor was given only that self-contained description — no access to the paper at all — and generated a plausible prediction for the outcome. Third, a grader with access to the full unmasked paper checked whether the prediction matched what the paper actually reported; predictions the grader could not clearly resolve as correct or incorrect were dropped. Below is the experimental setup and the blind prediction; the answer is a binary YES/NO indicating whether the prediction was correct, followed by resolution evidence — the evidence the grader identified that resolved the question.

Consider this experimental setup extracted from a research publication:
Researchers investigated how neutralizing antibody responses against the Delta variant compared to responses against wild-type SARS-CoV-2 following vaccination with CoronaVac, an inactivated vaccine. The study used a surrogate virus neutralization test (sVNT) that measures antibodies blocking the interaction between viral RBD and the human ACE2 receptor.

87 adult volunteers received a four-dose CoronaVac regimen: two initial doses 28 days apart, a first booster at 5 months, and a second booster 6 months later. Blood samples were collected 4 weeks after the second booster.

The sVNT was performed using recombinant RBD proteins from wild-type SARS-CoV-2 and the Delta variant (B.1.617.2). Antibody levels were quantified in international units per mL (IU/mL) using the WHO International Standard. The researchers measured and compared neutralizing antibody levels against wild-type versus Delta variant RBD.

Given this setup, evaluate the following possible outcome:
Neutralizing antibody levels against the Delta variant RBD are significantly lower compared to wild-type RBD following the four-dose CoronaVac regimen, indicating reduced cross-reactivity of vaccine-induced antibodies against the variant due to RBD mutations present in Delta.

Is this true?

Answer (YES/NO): YES